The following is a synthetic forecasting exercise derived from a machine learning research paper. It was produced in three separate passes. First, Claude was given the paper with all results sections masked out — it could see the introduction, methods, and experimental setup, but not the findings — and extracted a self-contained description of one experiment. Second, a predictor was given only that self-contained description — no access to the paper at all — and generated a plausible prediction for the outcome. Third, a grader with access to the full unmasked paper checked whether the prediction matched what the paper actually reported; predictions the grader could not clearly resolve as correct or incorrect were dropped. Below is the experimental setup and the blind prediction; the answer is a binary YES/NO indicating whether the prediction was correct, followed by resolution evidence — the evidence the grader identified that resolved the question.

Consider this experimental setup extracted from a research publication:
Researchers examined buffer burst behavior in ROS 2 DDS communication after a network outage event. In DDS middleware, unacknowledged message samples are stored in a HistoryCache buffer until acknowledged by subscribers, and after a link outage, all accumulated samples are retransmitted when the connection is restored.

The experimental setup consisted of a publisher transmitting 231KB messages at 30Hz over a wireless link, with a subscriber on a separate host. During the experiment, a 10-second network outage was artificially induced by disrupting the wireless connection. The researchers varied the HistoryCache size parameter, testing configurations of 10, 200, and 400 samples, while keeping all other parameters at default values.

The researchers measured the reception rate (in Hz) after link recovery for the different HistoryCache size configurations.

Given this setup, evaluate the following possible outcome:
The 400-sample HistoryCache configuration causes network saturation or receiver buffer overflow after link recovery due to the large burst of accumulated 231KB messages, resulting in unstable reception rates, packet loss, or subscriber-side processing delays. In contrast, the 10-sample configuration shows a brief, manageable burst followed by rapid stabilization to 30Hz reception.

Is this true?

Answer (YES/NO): YES